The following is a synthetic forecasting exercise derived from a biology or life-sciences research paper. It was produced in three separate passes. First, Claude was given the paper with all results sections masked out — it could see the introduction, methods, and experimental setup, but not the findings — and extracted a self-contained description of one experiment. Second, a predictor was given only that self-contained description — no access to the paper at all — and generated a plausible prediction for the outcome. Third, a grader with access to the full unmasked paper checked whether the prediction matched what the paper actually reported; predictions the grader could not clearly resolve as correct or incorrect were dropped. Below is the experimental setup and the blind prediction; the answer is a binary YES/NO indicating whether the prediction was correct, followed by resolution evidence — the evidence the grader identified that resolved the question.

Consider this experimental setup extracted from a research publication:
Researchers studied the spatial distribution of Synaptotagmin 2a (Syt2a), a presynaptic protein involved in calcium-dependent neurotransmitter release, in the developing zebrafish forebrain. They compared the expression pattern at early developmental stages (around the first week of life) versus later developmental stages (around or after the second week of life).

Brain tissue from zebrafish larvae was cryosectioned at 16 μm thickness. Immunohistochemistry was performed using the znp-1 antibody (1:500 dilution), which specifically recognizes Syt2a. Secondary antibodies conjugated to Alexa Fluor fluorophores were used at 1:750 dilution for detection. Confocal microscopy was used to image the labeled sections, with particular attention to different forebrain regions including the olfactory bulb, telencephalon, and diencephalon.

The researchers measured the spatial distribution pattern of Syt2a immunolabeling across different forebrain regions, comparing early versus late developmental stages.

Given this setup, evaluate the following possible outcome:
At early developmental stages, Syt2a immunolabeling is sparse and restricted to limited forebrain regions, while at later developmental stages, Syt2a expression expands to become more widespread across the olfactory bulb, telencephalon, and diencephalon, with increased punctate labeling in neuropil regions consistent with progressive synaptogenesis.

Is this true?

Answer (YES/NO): NO